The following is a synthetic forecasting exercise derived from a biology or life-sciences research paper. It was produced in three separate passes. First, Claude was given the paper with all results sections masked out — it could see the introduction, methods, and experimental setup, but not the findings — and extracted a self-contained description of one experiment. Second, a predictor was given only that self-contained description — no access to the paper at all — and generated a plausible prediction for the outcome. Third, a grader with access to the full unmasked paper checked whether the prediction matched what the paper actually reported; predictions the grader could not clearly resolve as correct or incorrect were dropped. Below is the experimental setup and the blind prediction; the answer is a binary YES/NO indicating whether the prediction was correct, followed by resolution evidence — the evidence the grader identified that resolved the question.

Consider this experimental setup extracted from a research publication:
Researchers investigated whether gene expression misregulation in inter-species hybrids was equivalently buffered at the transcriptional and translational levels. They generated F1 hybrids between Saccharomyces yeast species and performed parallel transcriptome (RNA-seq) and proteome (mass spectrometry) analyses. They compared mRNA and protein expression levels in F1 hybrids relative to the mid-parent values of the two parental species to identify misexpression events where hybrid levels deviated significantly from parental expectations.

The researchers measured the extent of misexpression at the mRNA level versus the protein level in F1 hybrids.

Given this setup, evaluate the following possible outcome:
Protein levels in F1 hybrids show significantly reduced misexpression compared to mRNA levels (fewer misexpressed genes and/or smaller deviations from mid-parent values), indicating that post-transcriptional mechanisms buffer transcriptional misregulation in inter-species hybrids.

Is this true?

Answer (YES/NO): YES